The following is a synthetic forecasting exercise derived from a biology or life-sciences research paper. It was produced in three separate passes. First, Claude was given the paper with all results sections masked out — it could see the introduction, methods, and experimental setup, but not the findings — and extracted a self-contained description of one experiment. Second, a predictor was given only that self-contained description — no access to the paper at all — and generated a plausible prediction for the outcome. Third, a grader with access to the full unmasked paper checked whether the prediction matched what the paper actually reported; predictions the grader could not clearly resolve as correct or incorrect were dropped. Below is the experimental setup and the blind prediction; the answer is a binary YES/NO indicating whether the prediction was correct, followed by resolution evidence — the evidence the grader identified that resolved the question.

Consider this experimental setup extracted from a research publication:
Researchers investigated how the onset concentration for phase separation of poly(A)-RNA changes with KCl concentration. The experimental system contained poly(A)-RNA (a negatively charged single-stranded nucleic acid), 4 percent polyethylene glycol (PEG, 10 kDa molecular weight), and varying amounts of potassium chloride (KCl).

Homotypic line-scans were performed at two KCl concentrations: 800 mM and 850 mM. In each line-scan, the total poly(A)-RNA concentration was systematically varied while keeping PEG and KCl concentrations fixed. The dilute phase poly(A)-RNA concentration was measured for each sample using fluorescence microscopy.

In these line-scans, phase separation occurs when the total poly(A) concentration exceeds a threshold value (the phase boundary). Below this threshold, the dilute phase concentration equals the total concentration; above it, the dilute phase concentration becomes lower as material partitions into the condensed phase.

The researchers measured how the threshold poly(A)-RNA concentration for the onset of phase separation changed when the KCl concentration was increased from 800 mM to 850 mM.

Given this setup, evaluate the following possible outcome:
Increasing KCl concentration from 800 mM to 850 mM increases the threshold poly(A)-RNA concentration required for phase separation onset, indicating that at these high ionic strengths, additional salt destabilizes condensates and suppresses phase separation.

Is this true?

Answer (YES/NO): NO